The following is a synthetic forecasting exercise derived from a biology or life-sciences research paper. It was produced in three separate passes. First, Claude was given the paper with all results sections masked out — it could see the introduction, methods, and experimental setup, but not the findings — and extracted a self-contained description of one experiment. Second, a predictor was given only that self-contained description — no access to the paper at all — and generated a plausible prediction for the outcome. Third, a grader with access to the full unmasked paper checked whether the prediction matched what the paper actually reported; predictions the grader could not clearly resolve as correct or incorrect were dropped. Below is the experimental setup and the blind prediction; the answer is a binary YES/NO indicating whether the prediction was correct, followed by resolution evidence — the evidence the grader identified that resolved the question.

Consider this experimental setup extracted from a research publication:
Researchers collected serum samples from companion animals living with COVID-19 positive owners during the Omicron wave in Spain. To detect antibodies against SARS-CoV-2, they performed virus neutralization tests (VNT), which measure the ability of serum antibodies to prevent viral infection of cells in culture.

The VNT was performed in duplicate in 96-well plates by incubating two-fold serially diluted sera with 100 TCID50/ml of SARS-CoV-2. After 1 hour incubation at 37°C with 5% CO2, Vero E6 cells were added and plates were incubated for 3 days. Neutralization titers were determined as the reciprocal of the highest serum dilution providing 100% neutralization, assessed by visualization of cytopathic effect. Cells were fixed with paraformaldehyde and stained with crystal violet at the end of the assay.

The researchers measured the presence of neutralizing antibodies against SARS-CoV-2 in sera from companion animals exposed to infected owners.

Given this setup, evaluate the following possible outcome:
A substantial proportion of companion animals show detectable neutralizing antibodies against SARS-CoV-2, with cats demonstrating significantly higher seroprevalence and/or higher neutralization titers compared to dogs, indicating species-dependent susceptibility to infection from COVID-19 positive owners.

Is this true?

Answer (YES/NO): NO